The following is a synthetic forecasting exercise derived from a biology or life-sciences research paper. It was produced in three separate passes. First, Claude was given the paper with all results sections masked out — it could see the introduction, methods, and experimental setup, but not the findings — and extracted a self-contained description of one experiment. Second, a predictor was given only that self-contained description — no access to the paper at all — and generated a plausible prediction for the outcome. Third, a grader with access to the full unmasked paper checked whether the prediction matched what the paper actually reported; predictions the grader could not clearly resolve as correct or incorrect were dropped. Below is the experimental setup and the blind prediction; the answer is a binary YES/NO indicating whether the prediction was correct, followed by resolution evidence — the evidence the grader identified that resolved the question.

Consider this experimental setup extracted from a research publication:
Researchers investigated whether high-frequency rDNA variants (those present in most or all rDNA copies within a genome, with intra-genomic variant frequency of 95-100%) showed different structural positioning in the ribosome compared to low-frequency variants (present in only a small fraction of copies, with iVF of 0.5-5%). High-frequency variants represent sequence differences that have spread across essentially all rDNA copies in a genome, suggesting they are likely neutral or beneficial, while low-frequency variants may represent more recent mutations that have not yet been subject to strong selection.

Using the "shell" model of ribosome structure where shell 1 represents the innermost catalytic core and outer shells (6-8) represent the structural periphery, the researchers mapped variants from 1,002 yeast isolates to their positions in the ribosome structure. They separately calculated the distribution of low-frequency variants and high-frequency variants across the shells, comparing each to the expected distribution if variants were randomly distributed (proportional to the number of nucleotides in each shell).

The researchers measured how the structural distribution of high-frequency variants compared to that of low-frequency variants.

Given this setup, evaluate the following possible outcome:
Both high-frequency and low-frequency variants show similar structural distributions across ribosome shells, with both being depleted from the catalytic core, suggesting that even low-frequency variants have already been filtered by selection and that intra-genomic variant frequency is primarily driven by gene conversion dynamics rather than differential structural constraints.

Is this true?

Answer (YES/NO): NO